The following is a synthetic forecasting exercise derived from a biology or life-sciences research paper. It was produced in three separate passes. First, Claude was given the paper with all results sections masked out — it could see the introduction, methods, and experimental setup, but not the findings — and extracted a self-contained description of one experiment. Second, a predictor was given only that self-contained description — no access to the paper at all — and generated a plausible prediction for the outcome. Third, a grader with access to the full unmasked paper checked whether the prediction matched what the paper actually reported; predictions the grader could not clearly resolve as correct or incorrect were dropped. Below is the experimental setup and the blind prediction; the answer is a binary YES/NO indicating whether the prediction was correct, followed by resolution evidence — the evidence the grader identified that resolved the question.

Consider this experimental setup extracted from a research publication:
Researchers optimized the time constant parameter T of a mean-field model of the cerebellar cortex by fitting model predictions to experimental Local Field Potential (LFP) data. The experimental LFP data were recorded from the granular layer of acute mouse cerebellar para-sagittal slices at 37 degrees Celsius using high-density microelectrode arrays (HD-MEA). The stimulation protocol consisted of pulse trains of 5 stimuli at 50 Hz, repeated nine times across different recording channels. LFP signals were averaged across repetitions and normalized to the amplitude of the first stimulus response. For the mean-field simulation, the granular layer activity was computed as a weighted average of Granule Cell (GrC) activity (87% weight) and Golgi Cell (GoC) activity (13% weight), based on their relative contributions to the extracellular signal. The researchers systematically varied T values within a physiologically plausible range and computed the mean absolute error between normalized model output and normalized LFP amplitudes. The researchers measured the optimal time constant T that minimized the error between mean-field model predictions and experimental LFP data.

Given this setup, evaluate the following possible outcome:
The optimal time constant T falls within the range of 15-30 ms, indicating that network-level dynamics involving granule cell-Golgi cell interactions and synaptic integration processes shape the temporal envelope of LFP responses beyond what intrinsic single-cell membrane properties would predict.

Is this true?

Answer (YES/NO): NO